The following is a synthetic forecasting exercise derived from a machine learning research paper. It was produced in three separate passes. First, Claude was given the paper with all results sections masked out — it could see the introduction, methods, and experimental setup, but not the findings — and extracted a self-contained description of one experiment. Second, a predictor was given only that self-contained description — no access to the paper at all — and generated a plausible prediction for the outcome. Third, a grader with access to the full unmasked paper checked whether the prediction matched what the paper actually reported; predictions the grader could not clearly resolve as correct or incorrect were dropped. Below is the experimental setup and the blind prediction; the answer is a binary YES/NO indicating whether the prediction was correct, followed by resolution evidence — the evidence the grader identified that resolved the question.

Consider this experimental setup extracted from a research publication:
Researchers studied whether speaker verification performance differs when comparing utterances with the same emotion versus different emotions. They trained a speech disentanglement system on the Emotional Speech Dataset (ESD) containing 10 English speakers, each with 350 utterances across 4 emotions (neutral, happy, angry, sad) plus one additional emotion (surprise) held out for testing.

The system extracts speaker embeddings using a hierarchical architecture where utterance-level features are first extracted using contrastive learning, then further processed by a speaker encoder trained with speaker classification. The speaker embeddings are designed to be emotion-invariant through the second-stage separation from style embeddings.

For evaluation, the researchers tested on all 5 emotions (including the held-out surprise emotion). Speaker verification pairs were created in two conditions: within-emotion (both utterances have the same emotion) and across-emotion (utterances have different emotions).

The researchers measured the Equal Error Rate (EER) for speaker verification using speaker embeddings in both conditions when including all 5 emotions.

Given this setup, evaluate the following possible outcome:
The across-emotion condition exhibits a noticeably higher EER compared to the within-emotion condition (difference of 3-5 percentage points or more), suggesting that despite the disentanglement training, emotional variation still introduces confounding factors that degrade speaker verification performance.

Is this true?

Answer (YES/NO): NO